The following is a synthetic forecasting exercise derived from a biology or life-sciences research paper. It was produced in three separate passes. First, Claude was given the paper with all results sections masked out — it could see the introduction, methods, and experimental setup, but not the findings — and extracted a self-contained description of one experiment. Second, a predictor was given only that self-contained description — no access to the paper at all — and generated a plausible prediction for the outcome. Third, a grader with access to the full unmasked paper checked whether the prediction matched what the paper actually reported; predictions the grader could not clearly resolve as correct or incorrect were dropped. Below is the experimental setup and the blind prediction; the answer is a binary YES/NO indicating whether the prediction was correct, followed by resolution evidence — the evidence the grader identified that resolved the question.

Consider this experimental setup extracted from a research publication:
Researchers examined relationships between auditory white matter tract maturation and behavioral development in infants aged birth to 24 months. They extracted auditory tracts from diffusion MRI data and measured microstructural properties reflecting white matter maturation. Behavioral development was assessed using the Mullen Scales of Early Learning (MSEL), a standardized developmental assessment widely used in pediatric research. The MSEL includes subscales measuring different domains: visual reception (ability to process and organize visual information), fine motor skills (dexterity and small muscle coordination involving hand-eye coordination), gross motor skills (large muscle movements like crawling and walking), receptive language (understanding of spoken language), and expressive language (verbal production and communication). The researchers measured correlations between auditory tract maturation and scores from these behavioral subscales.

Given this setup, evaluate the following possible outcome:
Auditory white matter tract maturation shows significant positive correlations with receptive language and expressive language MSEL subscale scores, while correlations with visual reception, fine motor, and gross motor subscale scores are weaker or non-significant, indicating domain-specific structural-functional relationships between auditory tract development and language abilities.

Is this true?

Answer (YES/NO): NO